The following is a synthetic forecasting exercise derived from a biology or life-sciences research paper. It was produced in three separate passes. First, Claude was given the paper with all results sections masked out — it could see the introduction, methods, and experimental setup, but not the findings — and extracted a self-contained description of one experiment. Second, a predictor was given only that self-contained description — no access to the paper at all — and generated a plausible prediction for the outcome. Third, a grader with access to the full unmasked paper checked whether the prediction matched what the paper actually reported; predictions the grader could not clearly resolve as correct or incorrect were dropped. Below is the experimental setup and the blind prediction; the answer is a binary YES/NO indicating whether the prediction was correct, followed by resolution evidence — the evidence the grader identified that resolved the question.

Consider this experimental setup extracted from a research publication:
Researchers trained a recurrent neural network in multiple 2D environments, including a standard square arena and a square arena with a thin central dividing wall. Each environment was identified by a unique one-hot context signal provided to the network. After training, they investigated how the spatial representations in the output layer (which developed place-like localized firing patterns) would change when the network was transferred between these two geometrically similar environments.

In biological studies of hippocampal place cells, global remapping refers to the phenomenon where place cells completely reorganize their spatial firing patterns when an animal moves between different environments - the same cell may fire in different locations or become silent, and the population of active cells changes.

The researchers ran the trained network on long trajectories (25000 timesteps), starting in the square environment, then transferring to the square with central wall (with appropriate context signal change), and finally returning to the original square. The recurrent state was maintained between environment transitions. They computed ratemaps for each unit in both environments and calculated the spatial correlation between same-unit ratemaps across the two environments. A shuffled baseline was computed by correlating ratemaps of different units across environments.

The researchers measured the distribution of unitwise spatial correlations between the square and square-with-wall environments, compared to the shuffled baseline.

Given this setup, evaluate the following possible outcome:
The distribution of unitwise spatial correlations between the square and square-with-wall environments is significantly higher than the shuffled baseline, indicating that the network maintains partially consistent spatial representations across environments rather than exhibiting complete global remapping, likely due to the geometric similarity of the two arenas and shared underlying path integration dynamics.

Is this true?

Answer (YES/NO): NO